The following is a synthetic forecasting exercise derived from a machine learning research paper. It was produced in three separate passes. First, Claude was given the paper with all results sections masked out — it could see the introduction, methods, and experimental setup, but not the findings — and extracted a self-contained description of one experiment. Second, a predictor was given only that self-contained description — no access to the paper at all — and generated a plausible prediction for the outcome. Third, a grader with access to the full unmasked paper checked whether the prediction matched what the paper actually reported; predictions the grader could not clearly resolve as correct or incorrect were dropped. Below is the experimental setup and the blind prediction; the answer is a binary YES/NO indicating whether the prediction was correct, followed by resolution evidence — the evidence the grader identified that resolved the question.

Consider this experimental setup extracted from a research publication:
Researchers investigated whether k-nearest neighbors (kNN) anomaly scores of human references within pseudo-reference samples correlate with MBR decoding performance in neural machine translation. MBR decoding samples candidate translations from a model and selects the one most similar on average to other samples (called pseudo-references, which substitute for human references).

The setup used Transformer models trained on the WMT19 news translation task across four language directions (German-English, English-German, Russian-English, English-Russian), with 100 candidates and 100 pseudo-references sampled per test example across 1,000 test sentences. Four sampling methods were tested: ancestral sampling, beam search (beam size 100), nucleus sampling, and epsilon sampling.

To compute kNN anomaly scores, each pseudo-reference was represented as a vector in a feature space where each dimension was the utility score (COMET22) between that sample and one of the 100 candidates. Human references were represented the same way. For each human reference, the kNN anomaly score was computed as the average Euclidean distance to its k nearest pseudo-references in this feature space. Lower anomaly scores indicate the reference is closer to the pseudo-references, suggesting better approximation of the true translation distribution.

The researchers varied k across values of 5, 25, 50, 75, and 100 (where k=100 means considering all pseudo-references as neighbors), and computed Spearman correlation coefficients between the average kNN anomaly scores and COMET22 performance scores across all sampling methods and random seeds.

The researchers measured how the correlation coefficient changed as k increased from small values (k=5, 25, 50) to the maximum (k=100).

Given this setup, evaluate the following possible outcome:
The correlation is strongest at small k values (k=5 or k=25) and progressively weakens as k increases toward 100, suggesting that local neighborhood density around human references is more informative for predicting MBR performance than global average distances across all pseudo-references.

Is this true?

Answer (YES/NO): NO